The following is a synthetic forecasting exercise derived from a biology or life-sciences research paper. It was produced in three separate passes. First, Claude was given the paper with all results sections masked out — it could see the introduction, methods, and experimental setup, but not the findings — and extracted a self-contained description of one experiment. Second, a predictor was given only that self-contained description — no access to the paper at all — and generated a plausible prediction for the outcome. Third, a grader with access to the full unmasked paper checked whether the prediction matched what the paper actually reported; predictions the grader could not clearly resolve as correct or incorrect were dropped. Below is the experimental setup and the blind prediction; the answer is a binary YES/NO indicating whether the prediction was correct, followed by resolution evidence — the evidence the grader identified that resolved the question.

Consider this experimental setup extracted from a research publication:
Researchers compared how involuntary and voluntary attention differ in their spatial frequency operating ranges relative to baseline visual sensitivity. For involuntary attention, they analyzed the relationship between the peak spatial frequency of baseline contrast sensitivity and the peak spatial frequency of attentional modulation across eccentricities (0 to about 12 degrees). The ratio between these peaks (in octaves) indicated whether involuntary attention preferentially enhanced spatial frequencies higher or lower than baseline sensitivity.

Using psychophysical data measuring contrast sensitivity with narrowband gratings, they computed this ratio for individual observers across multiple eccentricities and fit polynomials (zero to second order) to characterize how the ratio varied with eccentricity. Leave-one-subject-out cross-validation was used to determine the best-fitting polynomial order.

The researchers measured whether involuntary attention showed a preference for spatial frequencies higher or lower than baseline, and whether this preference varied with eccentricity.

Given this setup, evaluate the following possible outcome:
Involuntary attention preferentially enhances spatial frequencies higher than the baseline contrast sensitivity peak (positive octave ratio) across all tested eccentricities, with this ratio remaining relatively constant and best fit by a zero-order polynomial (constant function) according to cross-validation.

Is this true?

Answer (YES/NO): NO